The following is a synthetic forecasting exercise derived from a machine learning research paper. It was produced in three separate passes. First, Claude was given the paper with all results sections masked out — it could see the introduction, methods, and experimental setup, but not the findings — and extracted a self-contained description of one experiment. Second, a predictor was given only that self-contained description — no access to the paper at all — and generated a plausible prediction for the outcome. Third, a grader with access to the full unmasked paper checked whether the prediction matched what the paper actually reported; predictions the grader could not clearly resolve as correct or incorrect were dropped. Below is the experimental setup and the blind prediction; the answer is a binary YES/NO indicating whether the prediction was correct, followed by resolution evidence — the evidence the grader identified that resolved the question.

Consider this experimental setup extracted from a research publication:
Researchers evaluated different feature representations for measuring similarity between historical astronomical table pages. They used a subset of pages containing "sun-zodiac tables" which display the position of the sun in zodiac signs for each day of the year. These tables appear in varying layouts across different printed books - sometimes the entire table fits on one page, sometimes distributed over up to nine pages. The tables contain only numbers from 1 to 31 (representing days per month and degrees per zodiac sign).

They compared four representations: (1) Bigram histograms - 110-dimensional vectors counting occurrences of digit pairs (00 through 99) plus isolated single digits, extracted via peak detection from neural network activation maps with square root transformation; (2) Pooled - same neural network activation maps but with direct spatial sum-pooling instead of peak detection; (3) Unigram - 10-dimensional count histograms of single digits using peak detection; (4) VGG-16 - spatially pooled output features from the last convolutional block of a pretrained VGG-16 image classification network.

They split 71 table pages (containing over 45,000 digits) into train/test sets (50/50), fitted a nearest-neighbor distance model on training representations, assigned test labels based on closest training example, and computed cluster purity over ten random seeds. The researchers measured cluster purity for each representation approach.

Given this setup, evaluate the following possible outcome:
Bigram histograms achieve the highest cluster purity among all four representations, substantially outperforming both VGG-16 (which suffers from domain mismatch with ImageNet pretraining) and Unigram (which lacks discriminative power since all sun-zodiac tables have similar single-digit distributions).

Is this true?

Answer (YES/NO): YES